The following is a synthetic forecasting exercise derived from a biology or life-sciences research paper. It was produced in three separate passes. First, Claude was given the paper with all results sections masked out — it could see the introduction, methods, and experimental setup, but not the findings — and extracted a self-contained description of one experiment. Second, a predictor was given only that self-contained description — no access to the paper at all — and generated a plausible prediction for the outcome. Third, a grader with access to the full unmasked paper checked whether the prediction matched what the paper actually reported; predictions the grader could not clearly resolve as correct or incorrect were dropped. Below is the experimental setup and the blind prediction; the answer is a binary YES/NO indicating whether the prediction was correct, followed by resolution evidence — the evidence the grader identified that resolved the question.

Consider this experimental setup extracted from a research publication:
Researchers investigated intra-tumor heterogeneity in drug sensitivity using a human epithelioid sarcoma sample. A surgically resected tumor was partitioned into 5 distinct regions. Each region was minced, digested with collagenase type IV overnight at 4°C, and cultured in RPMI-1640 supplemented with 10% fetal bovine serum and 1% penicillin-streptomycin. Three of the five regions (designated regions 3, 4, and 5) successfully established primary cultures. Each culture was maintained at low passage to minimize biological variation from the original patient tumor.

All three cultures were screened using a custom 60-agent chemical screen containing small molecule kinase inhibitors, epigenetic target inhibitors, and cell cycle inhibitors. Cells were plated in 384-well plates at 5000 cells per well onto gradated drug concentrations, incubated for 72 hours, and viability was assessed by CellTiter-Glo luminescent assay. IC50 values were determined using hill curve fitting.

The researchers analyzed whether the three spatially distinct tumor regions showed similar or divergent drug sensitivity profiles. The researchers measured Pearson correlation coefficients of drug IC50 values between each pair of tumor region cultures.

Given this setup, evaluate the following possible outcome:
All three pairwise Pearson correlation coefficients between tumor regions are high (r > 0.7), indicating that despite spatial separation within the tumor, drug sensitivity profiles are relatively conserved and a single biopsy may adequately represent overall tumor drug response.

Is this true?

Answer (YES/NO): NO